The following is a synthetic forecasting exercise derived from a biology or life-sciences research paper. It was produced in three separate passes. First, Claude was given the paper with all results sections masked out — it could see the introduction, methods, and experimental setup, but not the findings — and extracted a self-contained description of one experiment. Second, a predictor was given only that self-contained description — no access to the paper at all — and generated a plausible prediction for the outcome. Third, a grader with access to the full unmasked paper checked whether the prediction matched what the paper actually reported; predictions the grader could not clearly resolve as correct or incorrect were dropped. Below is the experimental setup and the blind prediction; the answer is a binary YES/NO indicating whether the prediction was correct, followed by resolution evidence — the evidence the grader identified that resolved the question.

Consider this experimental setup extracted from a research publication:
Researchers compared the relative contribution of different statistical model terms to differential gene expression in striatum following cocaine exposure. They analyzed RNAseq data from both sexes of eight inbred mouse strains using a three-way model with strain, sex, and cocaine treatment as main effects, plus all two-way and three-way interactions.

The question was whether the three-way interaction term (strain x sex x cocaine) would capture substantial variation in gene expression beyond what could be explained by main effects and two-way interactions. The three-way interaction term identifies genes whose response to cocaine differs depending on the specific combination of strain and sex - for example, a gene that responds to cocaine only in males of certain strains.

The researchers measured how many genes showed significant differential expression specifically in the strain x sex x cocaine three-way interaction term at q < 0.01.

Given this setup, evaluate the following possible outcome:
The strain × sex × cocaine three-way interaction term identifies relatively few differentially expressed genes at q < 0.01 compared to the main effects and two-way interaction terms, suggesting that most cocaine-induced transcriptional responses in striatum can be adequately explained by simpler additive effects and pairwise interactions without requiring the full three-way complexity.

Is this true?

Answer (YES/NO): NO